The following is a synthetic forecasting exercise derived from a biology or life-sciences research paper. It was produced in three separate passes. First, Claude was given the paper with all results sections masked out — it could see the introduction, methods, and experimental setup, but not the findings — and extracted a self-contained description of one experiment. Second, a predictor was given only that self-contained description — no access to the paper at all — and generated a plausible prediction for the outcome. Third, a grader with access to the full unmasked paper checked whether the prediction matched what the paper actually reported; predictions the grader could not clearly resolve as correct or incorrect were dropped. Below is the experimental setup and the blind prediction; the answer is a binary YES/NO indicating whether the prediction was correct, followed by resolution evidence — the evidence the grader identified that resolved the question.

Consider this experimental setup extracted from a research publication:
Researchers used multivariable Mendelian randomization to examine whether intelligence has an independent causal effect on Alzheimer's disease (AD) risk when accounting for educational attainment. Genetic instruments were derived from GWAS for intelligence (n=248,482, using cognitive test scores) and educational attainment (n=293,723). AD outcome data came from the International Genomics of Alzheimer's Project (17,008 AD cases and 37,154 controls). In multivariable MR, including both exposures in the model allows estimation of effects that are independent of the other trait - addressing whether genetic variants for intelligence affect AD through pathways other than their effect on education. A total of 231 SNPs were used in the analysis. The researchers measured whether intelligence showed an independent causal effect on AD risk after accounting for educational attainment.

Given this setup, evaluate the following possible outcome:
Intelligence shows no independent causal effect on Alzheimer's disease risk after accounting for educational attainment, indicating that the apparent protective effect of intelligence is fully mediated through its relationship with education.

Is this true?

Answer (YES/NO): NO